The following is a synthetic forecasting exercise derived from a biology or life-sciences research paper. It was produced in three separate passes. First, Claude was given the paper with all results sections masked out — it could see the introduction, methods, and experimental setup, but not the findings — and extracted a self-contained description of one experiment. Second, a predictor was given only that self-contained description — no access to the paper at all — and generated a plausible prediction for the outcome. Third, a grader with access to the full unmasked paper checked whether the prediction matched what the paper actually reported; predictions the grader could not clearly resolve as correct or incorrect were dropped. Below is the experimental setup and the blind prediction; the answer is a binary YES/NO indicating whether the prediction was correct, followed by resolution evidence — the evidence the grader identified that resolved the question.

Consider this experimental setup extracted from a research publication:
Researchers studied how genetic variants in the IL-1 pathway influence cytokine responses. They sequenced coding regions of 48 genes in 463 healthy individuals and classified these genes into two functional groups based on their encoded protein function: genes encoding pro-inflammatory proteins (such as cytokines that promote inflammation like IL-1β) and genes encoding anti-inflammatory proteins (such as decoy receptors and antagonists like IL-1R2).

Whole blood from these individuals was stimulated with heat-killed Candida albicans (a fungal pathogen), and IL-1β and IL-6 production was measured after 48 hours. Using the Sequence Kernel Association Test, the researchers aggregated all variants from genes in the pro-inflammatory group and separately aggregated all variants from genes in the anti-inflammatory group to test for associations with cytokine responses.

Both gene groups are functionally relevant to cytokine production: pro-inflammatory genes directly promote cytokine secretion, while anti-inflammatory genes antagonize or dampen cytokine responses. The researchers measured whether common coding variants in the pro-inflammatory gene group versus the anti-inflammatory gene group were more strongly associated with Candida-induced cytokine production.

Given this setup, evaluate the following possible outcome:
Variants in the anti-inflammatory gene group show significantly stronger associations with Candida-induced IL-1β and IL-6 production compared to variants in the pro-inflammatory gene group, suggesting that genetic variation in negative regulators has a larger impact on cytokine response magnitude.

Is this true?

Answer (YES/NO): YES